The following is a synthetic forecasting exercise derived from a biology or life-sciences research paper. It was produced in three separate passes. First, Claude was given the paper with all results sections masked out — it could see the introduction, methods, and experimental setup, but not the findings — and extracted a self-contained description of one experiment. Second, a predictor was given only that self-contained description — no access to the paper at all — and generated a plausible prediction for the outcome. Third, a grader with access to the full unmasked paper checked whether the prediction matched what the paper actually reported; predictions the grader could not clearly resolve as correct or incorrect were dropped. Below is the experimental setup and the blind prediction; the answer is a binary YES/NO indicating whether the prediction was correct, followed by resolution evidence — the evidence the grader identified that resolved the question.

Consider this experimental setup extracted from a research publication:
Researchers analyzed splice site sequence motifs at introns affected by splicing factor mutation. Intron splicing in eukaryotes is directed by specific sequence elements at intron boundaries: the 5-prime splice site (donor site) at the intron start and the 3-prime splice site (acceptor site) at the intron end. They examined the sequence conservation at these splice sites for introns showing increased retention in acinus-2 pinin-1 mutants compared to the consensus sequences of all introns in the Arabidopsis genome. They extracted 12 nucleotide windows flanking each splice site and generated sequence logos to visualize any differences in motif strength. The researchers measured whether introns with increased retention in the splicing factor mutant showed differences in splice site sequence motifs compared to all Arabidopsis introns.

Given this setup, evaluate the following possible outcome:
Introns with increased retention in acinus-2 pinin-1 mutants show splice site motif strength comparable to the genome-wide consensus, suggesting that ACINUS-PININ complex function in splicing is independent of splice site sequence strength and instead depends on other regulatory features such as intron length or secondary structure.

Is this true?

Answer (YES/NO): NO